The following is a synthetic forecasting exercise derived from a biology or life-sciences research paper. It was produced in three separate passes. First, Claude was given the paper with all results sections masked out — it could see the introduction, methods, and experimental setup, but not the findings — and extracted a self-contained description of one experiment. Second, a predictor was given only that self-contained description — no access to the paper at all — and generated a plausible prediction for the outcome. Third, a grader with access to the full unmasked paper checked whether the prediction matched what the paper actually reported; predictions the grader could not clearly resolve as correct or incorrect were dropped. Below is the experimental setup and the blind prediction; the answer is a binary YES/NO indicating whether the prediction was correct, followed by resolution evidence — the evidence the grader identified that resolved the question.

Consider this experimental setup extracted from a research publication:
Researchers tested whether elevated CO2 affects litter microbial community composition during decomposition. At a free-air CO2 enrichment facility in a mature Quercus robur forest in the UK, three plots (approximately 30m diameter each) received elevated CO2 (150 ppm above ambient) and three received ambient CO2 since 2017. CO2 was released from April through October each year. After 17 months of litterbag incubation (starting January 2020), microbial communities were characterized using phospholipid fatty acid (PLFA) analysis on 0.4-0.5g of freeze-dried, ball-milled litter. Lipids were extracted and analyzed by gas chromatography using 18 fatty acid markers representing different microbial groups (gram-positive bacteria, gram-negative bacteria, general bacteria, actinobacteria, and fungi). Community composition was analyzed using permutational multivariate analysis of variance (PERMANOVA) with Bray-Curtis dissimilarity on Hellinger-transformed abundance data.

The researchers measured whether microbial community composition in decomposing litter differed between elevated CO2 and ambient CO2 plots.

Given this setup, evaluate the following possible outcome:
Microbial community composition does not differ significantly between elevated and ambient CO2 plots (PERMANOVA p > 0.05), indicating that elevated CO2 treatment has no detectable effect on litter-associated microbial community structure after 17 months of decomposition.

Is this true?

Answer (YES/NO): YES